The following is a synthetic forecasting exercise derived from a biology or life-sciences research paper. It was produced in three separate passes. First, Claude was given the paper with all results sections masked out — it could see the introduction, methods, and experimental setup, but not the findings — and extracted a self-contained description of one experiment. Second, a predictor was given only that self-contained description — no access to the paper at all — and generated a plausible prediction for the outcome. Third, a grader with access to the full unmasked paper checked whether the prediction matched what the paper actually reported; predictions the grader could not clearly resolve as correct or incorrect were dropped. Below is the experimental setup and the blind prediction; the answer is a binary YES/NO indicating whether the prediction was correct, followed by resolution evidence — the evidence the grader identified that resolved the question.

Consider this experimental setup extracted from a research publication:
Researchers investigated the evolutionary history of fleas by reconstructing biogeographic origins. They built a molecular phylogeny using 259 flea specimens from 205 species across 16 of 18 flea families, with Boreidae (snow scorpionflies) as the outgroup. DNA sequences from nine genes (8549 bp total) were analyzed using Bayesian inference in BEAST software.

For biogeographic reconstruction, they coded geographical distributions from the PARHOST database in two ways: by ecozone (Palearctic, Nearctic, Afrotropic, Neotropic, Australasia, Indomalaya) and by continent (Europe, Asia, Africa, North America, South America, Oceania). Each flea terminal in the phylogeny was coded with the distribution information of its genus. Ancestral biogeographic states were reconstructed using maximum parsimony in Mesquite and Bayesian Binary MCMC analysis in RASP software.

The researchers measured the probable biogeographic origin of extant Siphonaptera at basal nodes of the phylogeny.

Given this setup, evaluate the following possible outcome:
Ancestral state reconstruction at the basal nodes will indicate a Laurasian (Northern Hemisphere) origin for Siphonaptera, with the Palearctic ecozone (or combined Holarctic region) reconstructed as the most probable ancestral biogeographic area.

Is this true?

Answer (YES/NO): NO